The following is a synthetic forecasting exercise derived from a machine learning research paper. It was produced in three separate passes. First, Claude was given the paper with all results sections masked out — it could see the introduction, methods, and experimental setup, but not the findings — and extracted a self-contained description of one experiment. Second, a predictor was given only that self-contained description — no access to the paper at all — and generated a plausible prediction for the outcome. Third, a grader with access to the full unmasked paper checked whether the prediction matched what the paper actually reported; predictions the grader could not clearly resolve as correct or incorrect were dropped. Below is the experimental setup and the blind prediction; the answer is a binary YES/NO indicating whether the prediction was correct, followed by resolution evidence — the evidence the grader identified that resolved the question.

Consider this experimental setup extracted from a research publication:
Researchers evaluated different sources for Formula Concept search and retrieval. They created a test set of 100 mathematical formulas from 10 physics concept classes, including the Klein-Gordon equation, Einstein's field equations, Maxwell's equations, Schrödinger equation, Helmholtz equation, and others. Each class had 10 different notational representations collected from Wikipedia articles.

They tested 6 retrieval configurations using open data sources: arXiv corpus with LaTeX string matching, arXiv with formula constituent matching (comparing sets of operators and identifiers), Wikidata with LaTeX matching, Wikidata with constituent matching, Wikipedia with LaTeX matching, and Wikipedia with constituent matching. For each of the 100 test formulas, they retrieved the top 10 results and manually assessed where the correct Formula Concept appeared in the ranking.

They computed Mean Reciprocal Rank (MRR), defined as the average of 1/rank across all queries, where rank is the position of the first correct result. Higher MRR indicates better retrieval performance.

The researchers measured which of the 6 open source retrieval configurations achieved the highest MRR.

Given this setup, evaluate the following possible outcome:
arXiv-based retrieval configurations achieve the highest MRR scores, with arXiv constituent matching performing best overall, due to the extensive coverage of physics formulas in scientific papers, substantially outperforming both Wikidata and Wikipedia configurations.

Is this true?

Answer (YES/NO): NO